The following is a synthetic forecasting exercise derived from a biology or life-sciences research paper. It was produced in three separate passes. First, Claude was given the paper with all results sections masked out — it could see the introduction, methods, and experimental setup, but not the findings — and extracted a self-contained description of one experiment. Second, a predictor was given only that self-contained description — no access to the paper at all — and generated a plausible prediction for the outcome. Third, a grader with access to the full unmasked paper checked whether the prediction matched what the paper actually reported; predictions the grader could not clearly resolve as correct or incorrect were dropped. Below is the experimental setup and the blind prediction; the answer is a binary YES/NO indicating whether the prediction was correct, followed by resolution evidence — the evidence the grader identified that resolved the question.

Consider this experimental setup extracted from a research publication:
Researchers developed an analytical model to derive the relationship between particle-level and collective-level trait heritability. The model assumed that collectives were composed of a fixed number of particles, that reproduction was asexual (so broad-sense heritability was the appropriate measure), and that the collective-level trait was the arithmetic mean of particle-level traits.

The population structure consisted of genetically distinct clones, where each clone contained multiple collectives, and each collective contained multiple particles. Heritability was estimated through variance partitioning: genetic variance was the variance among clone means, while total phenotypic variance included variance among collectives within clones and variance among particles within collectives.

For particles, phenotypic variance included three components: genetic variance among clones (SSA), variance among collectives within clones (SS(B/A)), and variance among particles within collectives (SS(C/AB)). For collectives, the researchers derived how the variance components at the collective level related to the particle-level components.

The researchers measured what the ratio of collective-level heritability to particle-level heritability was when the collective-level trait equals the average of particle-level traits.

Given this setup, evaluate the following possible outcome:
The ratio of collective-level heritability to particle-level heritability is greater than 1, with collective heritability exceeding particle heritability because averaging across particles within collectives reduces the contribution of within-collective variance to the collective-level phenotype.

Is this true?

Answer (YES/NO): YES